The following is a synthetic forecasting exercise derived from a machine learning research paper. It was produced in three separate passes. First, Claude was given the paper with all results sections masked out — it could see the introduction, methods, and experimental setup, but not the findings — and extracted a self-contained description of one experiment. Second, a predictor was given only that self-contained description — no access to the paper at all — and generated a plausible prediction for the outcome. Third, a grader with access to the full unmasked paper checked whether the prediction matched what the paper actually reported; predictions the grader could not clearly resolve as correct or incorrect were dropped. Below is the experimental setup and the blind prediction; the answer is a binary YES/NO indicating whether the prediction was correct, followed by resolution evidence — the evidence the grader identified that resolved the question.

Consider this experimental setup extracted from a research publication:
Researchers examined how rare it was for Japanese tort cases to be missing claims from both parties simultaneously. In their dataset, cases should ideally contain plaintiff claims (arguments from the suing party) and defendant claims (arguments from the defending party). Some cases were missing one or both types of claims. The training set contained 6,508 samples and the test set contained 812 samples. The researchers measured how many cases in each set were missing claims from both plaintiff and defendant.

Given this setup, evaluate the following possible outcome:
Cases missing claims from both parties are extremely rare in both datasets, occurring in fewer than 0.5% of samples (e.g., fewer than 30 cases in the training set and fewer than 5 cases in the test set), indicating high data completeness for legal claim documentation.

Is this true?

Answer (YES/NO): NO